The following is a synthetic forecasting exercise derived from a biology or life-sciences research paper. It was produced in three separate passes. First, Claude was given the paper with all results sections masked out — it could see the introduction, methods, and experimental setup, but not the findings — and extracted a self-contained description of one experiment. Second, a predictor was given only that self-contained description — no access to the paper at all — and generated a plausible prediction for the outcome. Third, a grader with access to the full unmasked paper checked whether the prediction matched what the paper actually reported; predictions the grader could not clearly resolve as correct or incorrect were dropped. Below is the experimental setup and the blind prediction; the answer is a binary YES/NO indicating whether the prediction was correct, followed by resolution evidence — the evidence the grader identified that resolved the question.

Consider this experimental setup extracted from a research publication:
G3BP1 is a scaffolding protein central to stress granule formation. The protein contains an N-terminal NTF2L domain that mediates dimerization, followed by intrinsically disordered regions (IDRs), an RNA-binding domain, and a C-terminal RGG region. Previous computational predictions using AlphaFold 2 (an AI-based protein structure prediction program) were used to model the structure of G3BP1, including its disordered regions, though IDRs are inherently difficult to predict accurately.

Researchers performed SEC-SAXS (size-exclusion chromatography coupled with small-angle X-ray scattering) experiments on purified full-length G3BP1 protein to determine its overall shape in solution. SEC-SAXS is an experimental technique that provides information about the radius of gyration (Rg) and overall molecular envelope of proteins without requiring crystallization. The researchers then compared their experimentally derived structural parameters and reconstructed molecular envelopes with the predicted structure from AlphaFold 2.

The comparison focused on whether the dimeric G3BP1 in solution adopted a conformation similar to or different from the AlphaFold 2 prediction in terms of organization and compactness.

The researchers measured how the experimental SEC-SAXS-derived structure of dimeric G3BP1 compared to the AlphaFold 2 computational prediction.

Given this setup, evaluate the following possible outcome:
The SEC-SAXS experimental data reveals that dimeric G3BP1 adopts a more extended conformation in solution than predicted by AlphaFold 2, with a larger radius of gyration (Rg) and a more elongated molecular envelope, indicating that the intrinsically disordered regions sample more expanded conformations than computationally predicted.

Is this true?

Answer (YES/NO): NO